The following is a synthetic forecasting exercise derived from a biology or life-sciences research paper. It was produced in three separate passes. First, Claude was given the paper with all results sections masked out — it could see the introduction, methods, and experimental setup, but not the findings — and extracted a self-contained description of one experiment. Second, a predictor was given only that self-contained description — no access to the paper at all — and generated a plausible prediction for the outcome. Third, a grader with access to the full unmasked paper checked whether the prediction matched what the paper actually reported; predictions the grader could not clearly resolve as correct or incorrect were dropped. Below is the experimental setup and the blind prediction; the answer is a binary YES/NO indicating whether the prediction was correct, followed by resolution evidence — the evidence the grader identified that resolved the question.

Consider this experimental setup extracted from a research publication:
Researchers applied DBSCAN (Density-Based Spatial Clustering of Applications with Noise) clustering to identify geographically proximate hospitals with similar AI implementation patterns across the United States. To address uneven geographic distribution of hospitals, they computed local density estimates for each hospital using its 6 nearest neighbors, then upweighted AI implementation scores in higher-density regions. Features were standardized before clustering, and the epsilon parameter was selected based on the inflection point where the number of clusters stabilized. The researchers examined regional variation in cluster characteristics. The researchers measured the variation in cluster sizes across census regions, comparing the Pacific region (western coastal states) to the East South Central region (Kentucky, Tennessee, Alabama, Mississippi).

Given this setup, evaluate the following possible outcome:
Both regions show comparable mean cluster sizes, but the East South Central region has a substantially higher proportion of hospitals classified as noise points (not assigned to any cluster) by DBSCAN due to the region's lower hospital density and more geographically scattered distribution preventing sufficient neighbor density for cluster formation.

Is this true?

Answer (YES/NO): NO